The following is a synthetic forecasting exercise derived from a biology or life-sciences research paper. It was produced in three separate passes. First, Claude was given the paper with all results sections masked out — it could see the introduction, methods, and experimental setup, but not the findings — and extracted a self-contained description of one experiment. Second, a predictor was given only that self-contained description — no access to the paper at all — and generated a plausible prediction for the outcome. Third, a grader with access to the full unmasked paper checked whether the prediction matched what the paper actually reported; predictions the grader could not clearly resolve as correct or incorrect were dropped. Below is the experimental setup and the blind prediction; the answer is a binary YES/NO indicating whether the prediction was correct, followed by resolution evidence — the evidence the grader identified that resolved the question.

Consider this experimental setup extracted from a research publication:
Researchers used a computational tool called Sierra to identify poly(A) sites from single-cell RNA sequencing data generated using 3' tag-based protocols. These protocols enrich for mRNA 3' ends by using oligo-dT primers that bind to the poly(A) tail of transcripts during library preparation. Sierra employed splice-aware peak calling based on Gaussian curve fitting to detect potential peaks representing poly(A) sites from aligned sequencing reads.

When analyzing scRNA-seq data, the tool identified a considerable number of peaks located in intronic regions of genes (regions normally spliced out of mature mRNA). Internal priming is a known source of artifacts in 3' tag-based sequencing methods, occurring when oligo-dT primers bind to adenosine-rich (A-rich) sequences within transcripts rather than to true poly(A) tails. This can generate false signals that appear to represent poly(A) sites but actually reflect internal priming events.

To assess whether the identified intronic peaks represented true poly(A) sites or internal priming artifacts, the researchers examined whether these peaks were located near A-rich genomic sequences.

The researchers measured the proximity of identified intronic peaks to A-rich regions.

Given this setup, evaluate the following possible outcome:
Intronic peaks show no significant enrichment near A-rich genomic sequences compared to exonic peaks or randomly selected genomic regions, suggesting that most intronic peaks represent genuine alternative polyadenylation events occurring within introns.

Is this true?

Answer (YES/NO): NO